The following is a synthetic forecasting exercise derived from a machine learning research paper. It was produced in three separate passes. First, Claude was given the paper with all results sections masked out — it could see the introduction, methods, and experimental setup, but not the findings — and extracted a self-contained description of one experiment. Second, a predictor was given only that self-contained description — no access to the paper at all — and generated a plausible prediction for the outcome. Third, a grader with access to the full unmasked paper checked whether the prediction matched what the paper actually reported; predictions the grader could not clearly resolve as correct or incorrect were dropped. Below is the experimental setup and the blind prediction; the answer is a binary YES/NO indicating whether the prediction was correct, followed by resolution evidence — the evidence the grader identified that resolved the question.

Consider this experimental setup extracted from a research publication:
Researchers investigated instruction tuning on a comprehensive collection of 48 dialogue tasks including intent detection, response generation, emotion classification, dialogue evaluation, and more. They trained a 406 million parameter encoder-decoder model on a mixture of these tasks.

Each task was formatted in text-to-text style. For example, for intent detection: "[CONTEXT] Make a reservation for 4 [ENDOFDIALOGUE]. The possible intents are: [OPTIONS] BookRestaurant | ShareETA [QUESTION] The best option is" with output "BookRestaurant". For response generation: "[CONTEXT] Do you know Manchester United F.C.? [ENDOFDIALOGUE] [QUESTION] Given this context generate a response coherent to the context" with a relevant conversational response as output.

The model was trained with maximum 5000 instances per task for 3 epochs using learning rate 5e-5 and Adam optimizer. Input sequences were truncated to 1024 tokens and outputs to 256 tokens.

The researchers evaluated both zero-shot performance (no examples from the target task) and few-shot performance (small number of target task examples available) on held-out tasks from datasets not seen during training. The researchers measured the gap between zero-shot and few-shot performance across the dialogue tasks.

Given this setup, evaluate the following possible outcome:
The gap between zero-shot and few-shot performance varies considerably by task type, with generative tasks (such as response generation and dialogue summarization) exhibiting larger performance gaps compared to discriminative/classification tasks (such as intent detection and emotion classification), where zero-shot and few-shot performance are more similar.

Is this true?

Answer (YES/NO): NO